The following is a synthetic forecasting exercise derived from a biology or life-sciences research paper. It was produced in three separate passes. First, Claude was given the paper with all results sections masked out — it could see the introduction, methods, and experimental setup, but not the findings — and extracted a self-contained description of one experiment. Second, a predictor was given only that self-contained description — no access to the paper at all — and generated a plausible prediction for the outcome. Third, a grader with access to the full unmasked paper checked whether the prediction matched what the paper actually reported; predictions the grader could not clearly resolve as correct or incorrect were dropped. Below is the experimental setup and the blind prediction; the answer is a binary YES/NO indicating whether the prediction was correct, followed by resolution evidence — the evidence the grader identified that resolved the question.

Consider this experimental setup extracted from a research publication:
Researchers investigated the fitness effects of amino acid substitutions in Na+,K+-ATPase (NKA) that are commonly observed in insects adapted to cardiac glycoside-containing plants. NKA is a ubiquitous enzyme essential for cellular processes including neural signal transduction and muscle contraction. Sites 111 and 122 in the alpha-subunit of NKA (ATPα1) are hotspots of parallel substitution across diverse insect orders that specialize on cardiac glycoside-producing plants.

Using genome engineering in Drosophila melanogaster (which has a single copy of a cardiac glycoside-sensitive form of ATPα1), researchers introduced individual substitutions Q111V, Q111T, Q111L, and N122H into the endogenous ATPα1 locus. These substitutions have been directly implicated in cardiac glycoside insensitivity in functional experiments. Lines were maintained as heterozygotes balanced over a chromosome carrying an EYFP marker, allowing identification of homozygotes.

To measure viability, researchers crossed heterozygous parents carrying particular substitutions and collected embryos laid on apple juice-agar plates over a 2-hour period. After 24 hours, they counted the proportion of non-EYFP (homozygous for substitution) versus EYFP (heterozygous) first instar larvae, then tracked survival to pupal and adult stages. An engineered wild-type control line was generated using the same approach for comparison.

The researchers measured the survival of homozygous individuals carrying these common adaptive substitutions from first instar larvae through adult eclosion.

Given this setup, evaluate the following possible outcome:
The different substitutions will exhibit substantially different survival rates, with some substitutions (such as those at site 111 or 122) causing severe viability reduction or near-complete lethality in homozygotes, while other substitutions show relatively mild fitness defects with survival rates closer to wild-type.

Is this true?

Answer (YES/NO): NO